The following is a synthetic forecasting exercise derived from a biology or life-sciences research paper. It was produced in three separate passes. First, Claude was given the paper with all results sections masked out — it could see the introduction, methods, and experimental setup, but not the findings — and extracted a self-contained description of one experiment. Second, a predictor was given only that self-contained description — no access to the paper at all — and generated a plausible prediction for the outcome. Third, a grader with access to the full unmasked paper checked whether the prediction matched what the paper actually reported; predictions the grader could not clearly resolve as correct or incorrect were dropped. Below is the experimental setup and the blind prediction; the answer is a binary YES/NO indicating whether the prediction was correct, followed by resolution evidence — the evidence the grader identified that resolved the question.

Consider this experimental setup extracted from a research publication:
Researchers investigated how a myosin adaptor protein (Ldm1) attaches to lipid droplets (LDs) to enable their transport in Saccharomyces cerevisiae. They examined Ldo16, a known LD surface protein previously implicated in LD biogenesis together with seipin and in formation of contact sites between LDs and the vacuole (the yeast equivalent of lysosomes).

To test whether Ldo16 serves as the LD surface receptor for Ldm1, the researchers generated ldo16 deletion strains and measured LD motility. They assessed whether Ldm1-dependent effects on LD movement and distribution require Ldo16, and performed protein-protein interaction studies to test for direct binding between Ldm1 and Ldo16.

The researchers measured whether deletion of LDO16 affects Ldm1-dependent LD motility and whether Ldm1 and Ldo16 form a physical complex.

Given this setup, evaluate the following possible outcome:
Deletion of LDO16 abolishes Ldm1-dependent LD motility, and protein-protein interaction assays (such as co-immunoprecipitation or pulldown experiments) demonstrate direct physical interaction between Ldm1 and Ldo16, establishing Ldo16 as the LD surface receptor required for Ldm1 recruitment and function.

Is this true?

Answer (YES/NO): YES